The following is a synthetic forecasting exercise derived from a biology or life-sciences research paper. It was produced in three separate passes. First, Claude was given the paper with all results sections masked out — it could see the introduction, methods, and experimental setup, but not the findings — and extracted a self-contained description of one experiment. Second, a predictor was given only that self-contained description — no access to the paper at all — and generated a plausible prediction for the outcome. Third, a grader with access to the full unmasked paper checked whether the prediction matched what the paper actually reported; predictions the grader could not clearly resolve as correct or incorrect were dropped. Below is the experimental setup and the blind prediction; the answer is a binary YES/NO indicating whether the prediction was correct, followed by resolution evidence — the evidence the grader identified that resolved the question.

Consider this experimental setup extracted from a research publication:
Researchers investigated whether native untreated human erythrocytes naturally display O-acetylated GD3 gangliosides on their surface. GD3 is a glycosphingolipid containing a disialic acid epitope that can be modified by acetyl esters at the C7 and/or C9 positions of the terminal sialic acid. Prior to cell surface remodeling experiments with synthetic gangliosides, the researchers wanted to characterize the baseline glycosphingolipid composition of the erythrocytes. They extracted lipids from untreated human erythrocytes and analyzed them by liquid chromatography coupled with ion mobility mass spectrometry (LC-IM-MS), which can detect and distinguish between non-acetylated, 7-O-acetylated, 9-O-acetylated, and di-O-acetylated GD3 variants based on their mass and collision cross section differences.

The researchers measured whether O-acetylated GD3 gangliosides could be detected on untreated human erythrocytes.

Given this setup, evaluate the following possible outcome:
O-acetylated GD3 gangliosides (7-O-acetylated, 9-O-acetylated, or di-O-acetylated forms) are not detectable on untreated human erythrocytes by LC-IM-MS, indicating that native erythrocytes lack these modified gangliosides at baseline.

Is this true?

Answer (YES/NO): YES